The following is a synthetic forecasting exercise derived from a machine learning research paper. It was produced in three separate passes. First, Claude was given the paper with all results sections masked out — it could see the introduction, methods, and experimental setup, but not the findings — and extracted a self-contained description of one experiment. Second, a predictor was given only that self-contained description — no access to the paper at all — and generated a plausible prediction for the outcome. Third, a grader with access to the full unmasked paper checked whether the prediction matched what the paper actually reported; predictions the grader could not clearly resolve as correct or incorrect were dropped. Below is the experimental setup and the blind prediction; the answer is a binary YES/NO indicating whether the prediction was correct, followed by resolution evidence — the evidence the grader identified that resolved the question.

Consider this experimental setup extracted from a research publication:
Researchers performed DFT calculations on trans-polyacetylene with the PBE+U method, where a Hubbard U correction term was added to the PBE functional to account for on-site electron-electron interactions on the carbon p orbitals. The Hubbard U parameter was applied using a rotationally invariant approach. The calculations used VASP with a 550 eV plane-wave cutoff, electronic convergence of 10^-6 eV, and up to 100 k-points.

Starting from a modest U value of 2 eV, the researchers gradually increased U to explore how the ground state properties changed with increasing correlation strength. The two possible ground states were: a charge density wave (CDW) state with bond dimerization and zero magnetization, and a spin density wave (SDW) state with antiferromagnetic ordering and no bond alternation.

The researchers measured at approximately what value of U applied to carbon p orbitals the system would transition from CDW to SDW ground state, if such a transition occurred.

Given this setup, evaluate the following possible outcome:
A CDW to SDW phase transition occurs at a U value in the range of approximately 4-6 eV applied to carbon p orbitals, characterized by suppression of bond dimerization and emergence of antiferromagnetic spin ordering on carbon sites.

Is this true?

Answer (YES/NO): NO